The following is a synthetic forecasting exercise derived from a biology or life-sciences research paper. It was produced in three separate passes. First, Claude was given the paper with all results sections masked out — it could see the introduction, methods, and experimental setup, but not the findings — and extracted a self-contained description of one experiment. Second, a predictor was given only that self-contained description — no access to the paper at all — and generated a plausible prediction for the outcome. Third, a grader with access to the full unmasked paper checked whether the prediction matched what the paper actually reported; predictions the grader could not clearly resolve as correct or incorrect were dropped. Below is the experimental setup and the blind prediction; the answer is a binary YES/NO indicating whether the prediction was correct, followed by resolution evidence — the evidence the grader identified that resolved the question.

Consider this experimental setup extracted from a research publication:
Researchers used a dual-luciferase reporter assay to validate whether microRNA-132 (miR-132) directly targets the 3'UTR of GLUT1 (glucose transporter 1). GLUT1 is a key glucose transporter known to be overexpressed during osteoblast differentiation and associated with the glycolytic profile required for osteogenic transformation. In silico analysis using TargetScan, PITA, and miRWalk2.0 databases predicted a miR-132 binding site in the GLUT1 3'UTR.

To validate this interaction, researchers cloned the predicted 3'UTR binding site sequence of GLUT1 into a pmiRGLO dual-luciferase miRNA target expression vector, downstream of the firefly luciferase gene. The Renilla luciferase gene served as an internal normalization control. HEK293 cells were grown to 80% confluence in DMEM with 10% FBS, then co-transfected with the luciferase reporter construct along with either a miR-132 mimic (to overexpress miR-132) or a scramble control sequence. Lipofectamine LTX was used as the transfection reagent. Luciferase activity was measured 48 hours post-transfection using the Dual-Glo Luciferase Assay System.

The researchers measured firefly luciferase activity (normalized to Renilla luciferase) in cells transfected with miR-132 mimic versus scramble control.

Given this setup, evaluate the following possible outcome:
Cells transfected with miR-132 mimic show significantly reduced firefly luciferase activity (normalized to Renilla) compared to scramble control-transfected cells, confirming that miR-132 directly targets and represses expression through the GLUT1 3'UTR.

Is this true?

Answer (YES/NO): YES